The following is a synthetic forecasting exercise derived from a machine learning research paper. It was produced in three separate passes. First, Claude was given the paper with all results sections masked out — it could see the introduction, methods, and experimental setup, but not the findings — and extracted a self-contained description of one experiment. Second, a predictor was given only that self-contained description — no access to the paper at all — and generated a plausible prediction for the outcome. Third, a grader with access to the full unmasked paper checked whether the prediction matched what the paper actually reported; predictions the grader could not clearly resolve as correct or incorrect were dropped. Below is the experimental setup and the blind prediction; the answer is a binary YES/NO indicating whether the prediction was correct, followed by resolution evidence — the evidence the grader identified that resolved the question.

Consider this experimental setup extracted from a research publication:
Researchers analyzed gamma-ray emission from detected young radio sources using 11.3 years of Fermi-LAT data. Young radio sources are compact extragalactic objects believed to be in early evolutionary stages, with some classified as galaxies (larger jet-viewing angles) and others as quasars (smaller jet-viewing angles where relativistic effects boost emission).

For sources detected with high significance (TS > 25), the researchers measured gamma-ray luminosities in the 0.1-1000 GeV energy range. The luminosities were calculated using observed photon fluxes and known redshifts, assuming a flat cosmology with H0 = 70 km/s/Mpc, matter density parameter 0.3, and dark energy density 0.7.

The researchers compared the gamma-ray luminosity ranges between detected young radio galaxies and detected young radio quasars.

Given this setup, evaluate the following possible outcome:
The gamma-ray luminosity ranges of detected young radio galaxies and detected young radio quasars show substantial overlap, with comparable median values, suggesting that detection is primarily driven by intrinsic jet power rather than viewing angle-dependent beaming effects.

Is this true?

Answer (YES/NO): NO